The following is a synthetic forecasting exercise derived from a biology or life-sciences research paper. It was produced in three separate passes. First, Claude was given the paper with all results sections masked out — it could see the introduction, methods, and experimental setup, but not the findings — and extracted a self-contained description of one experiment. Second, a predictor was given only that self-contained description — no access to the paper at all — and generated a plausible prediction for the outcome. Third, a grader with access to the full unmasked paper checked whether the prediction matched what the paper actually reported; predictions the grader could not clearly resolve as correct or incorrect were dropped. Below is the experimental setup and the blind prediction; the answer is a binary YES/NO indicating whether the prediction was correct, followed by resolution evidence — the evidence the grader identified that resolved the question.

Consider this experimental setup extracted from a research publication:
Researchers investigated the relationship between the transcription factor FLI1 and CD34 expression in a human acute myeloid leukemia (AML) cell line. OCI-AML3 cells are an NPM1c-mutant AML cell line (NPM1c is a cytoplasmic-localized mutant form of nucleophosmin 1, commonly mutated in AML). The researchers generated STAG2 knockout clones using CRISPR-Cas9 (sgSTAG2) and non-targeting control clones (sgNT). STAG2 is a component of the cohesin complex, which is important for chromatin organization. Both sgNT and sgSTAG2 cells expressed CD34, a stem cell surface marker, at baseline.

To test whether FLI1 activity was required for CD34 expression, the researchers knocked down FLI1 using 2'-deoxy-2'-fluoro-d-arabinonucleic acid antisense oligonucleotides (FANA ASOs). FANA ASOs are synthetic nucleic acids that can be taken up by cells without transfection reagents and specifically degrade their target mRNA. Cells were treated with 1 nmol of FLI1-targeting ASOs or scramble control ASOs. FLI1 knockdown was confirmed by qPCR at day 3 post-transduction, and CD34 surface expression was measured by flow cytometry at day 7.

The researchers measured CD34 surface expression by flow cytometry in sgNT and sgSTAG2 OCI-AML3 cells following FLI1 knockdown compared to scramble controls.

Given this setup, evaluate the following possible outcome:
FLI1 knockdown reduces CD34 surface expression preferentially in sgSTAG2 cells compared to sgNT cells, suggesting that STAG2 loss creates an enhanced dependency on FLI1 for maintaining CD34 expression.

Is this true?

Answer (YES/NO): YES